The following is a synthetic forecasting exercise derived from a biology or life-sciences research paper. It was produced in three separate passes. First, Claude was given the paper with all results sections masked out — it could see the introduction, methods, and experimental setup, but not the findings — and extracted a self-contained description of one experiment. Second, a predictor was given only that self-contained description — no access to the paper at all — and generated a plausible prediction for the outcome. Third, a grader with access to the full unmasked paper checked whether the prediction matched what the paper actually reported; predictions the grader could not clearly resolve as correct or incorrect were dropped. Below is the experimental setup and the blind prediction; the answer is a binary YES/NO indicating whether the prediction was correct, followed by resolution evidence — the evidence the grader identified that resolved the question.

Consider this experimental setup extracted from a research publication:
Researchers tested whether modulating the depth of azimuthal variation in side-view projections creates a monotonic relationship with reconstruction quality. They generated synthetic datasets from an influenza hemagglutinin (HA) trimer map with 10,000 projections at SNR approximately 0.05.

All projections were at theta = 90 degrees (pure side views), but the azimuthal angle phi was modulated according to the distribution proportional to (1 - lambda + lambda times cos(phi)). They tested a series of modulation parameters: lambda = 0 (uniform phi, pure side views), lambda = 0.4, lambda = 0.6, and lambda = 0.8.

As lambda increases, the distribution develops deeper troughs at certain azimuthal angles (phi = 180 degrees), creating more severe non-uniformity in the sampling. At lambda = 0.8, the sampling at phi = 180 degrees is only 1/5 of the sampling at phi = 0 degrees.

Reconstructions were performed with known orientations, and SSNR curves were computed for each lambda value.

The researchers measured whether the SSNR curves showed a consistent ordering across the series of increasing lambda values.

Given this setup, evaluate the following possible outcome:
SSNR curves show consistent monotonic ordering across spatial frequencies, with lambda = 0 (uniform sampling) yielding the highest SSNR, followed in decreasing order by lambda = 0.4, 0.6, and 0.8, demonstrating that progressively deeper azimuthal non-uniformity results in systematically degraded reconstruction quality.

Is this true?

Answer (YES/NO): YES